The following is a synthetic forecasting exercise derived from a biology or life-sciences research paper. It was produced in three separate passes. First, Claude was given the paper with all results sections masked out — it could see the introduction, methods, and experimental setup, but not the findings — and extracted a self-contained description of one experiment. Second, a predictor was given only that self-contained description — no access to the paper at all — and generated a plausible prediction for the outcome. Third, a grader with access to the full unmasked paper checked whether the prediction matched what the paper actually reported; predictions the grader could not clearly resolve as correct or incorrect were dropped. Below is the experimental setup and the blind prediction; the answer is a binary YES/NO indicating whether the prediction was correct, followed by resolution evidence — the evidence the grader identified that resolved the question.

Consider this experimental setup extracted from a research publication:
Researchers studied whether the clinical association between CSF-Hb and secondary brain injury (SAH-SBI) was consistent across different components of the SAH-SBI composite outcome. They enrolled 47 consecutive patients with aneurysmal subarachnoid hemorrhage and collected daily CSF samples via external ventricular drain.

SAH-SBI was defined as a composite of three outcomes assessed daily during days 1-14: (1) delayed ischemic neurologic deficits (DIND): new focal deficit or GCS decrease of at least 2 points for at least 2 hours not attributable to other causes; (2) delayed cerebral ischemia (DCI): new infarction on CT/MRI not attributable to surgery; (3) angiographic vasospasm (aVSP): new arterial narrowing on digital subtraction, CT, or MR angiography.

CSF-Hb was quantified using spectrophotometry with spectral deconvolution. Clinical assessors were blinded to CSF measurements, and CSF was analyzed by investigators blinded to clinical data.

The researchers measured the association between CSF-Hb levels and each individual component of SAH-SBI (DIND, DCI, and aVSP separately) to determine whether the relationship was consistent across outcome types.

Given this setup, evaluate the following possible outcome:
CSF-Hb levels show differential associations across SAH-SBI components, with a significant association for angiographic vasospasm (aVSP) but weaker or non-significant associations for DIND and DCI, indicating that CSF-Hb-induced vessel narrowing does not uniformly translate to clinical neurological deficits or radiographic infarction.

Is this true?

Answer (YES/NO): NO